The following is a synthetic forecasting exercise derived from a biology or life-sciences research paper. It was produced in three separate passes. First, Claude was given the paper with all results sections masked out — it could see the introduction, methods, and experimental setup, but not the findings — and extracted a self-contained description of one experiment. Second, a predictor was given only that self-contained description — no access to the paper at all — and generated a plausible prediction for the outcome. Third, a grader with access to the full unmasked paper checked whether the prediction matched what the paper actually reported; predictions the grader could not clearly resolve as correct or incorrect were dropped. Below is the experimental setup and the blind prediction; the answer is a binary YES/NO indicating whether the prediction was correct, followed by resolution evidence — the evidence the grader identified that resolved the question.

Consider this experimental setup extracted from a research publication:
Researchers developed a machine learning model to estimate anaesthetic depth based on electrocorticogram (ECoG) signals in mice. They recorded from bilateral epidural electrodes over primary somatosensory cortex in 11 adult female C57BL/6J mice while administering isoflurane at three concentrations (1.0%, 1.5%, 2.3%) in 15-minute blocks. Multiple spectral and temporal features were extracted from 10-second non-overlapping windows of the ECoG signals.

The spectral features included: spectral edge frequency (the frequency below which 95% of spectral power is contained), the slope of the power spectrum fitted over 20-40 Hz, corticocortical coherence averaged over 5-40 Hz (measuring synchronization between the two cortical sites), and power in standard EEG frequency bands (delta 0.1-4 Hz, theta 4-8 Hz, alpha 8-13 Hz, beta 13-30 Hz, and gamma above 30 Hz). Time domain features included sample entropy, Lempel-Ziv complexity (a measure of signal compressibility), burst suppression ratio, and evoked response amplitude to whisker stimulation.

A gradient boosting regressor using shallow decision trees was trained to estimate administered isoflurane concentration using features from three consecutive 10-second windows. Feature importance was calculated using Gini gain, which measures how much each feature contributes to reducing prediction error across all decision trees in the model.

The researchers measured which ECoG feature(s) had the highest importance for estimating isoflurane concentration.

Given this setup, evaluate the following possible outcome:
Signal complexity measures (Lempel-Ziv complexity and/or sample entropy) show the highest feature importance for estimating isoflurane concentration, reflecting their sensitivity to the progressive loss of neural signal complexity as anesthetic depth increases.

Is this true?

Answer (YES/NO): NO